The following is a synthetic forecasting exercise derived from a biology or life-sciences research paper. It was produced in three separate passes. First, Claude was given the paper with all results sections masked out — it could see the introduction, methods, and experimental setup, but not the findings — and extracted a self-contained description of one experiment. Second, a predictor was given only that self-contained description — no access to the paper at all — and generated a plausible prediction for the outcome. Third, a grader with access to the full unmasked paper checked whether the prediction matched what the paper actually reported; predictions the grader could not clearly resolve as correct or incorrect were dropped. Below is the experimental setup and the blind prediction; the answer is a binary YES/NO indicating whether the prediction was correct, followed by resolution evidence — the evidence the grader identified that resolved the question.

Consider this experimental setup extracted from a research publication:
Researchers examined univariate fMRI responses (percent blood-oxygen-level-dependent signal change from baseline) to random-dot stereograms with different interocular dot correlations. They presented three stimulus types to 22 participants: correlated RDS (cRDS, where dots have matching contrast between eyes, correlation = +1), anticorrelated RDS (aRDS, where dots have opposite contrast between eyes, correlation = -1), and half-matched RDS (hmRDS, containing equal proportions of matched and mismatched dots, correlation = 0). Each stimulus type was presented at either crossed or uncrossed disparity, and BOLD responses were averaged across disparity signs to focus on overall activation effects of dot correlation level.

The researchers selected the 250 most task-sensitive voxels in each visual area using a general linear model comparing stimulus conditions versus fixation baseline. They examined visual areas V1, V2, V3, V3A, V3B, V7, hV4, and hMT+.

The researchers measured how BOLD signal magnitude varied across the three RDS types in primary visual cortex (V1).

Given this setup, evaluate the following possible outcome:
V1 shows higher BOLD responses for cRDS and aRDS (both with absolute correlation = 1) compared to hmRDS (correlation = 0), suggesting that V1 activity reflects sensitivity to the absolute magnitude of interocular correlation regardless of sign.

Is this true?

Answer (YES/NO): NO